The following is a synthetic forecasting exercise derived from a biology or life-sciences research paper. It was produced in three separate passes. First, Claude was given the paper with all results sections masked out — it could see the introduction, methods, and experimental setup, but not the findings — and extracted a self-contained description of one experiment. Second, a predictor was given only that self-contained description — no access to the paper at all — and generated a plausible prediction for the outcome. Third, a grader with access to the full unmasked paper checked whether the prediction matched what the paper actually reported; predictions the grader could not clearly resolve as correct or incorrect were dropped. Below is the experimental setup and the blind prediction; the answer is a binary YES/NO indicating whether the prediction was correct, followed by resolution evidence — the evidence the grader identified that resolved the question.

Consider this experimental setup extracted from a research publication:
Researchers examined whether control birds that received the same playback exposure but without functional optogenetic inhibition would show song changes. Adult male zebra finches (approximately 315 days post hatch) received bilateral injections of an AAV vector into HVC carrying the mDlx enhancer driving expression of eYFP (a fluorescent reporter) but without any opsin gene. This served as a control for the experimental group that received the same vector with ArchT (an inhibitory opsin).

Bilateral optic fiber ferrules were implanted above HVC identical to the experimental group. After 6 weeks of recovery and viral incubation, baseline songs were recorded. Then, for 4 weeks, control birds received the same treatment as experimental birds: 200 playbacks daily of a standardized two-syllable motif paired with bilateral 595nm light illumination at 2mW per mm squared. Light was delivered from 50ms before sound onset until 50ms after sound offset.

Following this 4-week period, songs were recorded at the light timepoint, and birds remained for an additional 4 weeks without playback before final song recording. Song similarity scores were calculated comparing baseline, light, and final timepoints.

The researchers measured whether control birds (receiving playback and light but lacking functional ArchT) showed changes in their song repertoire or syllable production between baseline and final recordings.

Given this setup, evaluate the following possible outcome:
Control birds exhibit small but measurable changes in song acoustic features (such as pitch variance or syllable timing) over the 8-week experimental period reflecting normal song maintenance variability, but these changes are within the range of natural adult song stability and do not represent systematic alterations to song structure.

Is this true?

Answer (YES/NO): NO